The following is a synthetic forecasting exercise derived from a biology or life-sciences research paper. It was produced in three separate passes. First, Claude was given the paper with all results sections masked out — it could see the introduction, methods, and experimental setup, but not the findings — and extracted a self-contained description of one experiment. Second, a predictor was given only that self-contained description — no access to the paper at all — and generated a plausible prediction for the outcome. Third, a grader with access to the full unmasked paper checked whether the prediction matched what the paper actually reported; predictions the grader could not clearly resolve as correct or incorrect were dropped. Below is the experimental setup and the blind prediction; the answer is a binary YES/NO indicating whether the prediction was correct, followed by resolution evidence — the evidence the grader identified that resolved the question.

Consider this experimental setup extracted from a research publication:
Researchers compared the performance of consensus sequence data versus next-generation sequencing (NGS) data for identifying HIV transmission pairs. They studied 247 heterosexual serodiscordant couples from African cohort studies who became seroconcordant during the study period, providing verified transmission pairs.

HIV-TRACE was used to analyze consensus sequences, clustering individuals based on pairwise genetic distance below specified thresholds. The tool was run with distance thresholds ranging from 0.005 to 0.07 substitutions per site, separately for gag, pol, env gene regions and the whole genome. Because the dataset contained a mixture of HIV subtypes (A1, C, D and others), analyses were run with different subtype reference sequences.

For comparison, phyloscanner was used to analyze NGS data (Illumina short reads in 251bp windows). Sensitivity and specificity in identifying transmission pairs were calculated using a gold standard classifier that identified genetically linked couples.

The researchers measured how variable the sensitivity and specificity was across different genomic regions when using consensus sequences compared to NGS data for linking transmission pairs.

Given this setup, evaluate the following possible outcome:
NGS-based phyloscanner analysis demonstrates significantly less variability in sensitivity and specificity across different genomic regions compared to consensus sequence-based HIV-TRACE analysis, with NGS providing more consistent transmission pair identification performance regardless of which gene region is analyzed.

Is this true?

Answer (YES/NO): YES